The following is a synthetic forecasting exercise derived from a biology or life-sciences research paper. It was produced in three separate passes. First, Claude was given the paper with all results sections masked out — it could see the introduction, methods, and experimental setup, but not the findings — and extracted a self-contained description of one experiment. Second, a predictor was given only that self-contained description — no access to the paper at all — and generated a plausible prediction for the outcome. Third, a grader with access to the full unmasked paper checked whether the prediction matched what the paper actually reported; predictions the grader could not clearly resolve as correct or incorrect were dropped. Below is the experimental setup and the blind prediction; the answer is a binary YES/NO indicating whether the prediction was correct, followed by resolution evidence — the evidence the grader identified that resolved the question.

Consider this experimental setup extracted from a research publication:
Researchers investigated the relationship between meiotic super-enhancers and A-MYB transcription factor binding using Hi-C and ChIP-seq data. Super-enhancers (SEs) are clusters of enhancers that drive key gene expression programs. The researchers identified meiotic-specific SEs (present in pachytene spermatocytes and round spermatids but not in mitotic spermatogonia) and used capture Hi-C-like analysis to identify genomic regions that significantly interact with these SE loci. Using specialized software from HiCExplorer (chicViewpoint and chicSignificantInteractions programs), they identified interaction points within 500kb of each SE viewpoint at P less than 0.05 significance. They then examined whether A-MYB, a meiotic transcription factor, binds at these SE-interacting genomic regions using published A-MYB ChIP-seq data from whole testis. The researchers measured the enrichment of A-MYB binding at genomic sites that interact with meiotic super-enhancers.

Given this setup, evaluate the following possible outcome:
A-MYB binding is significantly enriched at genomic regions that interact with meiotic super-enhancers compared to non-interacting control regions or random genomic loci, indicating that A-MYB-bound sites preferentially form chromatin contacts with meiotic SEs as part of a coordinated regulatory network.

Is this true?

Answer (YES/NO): YES